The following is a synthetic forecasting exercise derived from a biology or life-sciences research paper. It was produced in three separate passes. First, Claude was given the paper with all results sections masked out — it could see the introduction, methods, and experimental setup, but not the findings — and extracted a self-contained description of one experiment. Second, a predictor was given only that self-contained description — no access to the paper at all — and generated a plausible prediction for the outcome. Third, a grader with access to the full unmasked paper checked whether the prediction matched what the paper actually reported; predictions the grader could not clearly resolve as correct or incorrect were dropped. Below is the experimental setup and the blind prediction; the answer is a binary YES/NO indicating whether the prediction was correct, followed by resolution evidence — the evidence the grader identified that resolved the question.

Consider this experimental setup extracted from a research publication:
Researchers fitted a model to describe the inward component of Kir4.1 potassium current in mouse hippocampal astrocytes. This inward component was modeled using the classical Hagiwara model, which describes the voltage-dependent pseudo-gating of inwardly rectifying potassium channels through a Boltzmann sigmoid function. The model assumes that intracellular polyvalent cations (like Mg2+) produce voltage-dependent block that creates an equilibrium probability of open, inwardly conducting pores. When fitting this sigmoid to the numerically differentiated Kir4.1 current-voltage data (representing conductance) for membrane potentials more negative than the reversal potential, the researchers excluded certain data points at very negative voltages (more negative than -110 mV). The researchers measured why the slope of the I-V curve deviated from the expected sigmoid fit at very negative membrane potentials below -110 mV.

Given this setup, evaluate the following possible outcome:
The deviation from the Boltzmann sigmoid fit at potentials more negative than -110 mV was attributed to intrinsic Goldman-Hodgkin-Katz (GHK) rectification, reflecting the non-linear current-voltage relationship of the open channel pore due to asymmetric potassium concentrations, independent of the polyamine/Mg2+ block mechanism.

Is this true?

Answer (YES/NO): NO